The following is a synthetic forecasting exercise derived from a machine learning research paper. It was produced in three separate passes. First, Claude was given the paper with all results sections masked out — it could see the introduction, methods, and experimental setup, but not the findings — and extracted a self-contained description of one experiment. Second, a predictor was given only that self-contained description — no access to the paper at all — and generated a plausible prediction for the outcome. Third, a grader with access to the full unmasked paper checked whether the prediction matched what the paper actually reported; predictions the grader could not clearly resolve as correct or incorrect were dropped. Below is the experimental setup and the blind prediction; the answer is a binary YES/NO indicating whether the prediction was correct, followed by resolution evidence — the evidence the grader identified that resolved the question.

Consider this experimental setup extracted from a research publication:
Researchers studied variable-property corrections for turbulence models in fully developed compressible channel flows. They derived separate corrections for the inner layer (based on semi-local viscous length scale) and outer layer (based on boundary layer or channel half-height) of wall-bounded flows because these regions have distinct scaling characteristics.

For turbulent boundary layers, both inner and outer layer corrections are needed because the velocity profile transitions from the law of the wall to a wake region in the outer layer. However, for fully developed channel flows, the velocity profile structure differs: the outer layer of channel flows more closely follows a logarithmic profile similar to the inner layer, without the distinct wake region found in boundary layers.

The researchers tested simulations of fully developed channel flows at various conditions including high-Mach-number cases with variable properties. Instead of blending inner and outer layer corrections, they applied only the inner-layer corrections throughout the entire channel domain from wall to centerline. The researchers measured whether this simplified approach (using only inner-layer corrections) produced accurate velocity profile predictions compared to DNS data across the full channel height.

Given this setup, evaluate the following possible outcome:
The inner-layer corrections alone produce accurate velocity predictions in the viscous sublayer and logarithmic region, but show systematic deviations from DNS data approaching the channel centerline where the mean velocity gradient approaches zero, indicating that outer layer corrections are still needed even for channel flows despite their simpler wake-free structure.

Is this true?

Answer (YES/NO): NO